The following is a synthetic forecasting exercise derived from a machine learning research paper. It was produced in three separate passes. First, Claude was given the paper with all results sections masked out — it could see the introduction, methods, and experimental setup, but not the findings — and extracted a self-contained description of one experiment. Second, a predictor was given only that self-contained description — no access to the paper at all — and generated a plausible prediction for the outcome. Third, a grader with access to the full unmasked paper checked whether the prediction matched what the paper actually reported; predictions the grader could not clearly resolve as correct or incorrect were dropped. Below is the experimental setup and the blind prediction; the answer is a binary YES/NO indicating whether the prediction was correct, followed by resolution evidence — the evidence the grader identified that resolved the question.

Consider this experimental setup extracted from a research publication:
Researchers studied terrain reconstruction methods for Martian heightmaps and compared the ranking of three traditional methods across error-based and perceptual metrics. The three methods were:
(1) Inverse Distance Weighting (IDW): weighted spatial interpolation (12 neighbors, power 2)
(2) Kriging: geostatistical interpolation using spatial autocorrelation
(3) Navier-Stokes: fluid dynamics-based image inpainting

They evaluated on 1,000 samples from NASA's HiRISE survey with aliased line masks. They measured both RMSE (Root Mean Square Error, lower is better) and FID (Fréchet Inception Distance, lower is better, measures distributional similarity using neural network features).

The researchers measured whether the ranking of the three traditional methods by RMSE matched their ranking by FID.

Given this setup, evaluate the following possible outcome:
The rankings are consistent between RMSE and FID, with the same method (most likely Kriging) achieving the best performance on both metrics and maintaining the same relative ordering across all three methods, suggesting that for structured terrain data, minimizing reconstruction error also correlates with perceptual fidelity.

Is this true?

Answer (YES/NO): YES